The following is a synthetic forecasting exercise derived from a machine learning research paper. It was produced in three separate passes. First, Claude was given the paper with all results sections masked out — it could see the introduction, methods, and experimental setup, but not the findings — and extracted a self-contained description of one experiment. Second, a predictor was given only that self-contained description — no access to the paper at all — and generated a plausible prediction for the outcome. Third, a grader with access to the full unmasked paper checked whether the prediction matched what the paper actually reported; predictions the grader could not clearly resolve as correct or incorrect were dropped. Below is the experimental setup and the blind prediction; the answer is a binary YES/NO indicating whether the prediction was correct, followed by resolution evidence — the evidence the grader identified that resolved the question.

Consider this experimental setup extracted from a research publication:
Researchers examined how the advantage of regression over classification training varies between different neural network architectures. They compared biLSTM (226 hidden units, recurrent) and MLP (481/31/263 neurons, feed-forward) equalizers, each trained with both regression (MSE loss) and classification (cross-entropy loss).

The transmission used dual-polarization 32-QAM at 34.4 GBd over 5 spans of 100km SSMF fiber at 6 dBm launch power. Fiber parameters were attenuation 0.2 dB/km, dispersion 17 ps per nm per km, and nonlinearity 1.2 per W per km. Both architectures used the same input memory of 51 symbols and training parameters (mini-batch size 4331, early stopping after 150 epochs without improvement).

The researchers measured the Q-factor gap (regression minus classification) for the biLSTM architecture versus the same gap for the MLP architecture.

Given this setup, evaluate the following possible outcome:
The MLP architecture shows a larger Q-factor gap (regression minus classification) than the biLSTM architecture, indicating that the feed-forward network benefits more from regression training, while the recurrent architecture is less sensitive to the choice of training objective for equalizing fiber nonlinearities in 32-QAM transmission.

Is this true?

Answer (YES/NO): NO